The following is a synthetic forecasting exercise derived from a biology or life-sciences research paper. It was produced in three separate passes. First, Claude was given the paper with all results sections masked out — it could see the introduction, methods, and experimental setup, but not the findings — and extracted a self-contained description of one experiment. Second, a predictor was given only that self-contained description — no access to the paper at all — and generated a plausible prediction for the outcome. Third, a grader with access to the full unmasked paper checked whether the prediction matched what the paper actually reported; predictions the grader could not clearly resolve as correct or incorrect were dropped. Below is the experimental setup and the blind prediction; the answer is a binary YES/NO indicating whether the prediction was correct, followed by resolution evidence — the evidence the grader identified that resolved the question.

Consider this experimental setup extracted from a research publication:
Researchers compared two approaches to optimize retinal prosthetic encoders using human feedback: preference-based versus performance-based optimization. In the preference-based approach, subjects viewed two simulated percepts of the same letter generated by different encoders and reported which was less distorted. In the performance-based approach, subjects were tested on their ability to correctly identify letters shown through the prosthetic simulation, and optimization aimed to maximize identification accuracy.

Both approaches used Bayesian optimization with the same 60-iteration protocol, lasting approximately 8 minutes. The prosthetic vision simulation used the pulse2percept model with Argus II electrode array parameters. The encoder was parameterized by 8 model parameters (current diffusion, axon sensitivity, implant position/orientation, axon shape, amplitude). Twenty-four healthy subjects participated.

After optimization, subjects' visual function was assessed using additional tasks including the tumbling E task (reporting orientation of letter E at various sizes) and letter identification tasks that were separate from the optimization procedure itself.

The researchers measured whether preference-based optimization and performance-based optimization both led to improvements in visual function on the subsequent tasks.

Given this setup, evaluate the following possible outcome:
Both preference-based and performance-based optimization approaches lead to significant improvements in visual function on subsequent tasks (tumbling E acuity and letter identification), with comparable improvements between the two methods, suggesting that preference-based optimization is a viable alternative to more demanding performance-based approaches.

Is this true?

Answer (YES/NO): NO